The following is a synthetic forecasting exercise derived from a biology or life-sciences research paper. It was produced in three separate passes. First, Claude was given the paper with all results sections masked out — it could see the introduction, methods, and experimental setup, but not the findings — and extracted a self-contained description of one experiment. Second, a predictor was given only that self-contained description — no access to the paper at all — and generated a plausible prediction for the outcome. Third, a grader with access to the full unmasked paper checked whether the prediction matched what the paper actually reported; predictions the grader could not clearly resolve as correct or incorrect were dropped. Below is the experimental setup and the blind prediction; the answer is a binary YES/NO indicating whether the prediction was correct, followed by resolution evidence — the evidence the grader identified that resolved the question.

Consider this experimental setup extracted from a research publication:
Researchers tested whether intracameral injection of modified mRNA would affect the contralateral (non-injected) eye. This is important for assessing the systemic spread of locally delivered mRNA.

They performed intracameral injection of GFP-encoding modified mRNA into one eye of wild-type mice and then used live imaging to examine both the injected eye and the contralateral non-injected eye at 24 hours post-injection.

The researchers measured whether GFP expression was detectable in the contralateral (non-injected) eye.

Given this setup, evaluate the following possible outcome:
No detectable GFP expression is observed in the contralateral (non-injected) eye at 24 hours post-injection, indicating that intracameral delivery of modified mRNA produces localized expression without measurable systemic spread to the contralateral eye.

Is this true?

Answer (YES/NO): YES